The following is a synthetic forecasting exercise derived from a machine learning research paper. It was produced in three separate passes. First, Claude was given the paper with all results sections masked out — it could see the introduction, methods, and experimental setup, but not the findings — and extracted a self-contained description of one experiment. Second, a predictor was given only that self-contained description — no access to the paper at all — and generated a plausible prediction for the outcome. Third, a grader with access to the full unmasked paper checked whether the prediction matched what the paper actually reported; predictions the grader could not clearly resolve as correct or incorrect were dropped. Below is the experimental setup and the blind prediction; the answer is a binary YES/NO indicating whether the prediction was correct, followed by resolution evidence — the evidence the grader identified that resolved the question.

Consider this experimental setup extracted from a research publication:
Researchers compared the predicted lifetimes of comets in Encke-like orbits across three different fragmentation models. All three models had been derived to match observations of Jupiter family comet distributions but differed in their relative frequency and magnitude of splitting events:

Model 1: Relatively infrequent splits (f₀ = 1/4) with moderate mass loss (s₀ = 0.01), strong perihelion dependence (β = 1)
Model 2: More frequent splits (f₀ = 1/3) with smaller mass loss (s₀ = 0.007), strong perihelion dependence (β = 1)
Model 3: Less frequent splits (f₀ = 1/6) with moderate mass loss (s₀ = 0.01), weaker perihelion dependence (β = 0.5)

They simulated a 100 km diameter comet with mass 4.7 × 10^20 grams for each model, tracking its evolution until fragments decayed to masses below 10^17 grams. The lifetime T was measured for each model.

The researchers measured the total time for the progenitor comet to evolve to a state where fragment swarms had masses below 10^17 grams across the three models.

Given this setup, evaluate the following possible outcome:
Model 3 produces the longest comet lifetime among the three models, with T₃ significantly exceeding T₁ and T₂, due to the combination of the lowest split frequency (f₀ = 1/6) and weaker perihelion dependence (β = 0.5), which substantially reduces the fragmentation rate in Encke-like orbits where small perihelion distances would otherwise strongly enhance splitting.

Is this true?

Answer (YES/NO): YES